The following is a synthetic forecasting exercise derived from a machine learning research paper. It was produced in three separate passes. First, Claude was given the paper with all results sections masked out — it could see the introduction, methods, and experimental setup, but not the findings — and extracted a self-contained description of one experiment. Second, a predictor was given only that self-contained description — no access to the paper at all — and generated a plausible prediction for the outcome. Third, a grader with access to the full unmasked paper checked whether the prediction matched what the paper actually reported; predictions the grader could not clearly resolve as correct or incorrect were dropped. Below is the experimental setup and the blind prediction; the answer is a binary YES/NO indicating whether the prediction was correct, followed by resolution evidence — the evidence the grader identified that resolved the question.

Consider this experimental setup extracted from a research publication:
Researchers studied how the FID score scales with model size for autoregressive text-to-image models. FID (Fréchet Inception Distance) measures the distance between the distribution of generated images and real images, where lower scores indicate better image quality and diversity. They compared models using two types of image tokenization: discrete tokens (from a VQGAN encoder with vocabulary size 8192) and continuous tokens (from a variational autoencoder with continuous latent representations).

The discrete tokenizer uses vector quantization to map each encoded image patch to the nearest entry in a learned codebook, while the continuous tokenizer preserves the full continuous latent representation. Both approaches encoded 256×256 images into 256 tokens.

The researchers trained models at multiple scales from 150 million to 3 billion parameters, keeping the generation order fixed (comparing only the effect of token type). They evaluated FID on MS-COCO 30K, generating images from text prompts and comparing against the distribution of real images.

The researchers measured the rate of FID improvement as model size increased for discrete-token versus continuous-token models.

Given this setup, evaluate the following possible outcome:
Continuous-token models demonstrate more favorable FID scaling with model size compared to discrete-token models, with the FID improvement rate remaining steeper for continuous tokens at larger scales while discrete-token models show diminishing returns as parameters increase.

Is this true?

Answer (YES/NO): YES